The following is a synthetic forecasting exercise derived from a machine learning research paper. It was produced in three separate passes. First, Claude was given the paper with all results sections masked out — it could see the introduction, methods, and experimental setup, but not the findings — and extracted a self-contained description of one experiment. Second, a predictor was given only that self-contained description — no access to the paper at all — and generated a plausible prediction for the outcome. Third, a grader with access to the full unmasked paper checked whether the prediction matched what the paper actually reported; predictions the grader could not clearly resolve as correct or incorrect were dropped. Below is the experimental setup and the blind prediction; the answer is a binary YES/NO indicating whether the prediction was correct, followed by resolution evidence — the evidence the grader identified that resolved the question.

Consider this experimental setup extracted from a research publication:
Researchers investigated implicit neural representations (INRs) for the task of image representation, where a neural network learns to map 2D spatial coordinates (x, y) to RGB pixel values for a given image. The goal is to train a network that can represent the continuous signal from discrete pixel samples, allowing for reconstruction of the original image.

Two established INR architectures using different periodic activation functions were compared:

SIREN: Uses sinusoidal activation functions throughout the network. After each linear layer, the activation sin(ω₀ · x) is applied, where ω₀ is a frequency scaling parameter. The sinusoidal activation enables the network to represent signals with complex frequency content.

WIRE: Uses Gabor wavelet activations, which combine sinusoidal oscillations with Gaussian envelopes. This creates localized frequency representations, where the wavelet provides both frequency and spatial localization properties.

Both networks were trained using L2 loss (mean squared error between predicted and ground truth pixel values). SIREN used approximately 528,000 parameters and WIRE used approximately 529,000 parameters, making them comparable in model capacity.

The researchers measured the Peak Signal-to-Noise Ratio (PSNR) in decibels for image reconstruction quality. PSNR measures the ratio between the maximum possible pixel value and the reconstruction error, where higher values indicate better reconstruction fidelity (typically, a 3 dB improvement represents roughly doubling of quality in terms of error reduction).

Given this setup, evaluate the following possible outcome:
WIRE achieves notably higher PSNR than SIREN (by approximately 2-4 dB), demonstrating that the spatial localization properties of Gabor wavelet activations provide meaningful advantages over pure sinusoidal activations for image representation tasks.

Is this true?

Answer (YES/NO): NO